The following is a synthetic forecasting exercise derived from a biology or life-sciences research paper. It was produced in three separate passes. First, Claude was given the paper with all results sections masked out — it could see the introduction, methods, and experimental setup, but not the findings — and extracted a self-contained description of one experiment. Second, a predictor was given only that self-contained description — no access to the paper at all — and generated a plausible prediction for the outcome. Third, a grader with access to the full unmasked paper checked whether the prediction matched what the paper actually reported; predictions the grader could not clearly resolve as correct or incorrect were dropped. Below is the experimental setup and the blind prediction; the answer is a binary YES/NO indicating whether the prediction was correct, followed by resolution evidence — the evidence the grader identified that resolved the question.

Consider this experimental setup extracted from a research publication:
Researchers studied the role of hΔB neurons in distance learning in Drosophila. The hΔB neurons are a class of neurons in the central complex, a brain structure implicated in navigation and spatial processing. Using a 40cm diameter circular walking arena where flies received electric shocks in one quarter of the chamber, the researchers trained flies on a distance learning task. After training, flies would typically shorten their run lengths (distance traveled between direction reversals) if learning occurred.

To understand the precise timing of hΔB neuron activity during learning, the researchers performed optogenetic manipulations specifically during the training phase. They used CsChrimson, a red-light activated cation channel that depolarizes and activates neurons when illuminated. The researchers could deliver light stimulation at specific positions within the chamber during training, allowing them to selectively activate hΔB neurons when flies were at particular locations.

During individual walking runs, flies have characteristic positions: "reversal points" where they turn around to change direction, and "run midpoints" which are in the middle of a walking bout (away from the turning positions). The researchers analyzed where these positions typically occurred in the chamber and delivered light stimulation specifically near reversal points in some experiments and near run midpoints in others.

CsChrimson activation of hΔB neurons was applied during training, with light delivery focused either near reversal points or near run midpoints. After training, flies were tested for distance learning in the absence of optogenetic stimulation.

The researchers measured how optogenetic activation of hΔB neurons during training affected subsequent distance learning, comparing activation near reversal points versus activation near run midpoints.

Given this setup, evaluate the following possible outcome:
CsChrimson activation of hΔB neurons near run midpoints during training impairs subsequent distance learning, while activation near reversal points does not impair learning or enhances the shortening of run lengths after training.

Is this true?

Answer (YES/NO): NO